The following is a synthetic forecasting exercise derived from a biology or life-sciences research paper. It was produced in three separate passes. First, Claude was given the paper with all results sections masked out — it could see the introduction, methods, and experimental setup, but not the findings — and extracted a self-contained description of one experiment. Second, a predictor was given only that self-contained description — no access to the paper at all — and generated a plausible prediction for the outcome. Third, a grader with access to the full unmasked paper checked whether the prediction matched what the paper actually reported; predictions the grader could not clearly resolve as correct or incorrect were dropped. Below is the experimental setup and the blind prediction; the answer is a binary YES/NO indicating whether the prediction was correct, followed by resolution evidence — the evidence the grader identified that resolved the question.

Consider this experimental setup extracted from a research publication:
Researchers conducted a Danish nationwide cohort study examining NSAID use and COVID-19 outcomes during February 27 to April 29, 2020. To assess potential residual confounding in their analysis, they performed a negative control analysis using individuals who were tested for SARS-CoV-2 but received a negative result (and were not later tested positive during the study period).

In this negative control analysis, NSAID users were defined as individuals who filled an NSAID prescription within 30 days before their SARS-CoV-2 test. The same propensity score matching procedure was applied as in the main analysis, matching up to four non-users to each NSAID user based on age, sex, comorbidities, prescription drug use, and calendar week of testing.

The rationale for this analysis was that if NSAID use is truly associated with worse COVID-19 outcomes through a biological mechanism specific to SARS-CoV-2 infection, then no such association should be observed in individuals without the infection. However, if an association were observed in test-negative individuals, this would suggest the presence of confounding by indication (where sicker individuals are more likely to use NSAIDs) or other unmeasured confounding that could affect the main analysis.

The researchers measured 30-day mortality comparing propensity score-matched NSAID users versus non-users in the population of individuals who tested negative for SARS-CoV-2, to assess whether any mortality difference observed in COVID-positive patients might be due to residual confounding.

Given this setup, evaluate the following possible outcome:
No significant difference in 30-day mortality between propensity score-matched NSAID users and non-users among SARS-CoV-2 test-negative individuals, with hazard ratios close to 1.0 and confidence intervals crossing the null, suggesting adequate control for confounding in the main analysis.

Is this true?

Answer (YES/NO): NO